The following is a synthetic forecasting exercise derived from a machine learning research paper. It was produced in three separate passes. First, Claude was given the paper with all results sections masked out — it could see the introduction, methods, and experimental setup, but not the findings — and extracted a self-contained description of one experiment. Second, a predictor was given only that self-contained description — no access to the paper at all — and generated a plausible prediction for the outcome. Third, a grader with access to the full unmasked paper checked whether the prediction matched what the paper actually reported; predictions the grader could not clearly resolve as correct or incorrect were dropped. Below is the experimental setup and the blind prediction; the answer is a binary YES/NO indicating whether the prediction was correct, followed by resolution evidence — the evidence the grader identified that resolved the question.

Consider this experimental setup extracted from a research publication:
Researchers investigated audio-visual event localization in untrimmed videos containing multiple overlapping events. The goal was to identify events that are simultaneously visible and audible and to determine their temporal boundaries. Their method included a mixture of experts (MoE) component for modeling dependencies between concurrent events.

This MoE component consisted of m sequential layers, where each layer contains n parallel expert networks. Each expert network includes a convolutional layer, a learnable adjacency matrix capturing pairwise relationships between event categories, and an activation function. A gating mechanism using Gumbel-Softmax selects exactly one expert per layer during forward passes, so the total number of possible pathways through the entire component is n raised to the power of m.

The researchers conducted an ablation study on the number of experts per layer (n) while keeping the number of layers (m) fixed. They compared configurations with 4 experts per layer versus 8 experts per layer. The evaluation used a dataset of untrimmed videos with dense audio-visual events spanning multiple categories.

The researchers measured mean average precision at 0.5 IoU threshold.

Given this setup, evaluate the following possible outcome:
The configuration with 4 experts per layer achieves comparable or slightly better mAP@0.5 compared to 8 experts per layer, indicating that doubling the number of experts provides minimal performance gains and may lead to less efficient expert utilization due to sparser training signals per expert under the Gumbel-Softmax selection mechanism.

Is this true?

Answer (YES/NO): NO